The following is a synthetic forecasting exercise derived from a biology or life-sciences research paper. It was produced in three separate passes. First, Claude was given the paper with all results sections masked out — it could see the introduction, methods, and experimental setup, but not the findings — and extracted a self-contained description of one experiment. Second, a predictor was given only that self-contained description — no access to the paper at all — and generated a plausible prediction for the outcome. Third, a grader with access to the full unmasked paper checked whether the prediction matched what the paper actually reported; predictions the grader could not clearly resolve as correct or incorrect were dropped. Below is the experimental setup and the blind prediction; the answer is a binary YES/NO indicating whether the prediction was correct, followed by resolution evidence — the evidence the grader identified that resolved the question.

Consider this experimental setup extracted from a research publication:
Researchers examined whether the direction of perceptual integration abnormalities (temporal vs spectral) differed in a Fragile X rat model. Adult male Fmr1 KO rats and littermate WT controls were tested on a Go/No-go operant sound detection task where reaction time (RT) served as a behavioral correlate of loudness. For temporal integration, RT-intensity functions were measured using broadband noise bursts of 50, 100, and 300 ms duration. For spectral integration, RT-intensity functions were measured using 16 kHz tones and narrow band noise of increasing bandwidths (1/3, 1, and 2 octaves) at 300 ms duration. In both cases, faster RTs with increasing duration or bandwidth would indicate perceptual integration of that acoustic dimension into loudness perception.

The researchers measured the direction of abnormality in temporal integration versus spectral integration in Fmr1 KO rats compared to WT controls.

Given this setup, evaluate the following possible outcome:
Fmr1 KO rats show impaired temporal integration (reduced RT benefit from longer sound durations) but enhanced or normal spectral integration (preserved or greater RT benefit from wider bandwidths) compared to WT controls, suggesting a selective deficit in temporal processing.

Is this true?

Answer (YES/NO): YES